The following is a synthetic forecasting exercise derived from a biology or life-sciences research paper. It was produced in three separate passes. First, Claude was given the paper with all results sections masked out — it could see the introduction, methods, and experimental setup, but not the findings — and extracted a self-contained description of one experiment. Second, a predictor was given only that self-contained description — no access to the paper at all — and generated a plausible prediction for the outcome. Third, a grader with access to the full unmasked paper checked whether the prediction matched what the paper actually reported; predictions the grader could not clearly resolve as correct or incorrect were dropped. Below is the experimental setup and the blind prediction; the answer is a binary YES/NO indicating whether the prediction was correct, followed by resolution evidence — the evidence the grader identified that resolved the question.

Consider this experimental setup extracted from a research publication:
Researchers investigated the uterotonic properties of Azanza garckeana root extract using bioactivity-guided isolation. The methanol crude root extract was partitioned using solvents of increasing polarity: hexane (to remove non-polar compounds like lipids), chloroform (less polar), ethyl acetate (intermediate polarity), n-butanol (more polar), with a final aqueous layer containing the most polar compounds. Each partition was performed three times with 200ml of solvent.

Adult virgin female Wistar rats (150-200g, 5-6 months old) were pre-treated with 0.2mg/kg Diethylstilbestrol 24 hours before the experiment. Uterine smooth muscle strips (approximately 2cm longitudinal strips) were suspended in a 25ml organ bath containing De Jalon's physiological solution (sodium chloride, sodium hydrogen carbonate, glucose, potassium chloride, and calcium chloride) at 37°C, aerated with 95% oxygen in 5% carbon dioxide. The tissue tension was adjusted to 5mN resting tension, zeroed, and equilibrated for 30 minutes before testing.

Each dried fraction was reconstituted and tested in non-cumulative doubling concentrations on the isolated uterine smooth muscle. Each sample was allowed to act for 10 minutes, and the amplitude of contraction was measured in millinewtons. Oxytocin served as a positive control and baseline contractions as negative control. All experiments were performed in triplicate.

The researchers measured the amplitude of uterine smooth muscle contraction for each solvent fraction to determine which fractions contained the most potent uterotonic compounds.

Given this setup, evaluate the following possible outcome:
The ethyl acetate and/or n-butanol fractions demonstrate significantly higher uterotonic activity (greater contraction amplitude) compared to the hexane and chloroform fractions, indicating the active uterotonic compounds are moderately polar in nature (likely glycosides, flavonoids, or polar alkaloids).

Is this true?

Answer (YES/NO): NO